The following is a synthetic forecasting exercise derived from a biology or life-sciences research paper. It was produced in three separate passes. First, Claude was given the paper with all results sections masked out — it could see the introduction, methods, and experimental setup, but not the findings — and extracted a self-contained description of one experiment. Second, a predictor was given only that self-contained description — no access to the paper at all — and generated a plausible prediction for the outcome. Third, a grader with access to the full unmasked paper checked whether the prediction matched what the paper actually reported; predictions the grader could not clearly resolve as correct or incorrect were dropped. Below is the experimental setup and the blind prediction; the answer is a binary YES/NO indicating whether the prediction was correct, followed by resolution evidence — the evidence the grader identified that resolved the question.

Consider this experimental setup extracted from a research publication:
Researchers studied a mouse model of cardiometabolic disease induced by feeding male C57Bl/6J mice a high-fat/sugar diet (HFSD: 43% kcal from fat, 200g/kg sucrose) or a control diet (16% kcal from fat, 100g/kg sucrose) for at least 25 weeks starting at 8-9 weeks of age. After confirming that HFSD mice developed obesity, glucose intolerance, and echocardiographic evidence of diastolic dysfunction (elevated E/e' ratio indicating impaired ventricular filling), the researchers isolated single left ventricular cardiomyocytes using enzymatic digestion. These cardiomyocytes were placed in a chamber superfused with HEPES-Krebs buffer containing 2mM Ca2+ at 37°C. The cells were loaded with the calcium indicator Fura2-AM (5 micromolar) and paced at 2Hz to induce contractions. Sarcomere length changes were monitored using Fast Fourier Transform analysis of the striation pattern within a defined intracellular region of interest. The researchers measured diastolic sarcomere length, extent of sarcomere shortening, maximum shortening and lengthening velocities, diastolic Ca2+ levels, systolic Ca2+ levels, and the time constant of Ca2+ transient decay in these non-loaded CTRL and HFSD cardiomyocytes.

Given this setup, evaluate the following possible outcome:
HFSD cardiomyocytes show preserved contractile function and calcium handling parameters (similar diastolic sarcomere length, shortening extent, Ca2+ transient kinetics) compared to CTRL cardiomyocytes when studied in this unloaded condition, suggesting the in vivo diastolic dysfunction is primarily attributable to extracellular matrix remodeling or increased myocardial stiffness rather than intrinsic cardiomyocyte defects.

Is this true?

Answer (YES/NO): NO